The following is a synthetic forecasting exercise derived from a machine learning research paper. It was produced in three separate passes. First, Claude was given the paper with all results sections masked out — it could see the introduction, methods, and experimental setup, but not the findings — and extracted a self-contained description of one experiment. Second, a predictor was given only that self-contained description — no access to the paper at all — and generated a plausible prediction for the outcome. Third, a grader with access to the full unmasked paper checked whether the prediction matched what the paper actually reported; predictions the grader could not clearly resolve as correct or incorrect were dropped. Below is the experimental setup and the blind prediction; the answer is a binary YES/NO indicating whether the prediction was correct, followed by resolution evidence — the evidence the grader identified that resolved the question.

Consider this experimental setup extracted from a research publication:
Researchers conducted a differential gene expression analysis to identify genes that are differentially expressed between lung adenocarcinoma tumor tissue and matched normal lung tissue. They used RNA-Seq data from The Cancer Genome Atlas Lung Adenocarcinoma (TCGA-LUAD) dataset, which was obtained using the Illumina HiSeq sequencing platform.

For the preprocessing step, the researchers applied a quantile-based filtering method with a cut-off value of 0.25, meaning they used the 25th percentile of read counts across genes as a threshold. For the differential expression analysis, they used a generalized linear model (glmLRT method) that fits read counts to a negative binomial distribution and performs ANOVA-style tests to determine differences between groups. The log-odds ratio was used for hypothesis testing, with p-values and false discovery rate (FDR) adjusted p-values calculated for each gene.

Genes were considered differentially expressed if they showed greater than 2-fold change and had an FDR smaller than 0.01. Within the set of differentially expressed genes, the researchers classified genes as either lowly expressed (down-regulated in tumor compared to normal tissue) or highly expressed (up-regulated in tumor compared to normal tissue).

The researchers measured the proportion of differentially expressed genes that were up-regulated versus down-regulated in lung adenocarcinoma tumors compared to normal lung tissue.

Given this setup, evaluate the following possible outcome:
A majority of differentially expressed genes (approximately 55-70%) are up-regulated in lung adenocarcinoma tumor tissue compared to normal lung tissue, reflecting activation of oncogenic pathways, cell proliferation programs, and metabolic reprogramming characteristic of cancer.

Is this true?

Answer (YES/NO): NO